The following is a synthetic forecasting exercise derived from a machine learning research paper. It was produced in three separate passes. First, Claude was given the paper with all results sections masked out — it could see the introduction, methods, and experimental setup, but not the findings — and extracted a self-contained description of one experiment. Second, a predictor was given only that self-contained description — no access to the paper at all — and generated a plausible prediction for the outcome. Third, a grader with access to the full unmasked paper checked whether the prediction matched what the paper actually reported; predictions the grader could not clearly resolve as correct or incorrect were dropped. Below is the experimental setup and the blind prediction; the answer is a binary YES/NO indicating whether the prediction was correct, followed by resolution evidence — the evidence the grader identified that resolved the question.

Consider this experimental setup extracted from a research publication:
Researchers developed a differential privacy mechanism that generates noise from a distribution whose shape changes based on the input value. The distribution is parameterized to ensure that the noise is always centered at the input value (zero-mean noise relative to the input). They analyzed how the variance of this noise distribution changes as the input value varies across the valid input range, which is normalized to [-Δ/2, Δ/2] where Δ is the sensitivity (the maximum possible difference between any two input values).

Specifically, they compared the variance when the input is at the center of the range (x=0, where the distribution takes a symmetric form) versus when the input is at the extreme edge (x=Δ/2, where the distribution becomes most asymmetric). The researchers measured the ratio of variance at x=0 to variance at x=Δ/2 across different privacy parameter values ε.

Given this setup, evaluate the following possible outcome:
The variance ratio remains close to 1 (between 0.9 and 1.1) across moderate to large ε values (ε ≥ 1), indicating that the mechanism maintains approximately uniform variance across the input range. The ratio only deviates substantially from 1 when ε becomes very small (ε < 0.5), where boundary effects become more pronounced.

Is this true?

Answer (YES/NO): NO